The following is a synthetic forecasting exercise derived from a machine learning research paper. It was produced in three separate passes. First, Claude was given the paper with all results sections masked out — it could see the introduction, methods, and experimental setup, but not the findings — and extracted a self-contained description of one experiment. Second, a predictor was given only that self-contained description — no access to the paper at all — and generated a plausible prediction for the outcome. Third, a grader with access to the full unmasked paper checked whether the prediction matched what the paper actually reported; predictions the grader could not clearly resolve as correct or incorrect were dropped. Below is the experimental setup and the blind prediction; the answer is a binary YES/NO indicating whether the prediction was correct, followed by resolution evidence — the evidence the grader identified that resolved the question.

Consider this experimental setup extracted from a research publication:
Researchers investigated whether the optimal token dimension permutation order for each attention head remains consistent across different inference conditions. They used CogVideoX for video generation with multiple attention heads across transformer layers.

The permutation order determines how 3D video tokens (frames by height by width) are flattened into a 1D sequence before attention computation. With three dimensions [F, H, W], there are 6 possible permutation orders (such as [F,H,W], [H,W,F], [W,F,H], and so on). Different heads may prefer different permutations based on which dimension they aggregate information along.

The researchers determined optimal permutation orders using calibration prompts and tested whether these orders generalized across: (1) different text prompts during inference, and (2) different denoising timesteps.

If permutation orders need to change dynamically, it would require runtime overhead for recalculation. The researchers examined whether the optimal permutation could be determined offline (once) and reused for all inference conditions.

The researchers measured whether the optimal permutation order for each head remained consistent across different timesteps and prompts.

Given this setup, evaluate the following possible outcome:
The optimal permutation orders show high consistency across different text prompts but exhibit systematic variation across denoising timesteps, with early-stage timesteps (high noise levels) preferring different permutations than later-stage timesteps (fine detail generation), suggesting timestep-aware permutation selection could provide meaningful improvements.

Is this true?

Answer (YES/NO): NO